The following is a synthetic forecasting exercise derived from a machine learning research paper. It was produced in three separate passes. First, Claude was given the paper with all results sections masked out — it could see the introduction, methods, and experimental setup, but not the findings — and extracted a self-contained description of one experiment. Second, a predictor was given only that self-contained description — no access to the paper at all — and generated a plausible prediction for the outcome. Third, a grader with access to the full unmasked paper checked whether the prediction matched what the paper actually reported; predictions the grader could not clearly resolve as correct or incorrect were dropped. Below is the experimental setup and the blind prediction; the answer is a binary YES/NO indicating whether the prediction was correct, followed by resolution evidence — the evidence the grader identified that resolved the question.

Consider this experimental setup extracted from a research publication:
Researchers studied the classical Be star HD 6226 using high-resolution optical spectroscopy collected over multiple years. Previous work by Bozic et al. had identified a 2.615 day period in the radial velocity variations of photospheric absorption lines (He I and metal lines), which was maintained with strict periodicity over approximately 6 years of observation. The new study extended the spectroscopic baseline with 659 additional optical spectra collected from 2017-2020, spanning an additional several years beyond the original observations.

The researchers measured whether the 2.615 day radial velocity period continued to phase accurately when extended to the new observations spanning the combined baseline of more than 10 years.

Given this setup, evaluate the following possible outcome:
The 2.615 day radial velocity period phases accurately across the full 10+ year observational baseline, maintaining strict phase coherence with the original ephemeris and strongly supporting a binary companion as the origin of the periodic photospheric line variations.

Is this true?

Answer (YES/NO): NO